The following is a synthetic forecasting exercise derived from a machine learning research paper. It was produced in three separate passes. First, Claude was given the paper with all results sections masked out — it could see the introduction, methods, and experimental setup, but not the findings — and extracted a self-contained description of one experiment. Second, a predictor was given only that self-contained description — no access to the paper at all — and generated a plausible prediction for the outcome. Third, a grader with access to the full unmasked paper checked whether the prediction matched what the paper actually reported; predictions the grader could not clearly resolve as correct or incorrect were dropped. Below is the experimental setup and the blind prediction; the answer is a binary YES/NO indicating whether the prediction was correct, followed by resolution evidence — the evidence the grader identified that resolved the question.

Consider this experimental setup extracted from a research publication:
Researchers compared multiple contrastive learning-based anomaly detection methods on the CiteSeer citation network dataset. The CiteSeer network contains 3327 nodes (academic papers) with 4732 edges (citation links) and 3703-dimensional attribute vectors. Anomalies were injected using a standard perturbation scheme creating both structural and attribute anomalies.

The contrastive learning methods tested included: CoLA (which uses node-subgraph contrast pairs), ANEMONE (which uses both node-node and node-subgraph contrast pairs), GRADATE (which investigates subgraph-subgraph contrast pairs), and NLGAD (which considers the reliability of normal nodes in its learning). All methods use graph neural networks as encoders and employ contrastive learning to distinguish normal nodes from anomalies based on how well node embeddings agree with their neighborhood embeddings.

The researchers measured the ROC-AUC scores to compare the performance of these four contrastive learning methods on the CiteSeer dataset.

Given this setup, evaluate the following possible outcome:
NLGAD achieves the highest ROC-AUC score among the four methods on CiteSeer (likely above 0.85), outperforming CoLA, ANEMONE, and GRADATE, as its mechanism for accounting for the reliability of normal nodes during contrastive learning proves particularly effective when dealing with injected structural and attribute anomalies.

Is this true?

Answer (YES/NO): YES